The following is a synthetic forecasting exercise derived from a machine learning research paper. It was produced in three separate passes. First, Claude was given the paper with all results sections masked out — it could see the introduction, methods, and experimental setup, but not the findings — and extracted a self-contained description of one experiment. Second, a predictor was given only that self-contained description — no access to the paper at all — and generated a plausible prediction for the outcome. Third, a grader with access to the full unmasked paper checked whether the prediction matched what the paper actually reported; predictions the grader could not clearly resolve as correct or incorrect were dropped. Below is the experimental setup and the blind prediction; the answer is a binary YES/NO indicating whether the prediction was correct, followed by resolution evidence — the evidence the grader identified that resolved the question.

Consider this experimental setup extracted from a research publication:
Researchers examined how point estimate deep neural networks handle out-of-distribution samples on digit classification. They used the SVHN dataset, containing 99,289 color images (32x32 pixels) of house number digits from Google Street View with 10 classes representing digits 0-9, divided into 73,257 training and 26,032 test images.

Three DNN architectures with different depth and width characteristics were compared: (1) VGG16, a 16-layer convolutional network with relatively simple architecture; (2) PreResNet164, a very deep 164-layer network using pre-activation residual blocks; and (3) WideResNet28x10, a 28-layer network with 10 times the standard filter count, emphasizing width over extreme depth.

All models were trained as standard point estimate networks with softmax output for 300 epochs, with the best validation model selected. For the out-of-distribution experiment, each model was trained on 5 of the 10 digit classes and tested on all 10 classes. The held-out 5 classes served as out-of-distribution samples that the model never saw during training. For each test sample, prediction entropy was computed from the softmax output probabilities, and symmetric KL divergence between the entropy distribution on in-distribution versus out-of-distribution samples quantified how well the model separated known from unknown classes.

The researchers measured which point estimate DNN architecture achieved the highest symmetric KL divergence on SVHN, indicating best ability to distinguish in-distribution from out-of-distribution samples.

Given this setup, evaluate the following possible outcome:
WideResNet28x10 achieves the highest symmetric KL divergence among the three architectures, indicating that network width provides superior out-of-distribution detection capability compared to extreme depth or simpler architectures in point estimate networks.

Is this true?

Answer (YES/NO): NO